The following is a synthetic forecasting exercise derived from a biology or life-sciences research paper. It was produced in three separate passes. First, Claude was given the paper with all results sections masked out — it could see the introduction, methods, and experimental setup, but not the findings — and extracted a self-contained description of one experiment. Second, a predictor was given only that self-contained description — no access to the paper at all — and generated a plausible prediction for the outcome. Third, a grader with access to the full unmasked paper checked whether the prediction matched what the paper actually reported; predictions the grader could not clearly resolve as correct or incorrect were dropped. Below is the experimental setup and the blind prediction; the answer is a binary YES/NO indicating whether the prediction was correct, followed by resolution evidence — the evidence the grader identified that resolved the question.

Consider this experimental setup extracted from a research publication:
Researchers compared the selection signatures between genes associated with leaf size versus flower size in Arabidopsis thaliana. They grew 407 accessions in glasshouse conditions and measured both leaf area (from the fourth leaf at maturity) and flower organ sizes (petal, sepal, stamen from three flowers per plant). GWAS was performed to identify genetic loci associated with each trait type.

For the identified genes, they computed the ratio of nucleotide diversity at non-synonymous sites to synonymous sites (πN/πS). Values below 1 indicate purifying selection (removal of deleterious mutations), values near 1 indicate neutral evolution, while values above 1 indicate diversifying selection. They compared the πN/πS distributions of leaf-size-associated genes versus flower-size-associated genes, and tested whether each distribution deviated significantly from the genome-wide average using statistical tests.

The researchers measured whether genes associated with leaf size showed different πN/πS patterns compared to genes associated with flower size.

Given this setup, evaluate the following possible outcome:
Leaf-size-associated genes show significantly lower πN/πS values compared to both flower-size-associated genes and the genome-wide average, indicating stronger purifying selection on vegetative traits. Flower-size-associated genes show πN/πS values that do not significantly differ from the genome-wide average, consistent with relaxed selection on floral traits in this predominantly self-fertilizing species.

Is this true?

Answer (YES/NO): NO